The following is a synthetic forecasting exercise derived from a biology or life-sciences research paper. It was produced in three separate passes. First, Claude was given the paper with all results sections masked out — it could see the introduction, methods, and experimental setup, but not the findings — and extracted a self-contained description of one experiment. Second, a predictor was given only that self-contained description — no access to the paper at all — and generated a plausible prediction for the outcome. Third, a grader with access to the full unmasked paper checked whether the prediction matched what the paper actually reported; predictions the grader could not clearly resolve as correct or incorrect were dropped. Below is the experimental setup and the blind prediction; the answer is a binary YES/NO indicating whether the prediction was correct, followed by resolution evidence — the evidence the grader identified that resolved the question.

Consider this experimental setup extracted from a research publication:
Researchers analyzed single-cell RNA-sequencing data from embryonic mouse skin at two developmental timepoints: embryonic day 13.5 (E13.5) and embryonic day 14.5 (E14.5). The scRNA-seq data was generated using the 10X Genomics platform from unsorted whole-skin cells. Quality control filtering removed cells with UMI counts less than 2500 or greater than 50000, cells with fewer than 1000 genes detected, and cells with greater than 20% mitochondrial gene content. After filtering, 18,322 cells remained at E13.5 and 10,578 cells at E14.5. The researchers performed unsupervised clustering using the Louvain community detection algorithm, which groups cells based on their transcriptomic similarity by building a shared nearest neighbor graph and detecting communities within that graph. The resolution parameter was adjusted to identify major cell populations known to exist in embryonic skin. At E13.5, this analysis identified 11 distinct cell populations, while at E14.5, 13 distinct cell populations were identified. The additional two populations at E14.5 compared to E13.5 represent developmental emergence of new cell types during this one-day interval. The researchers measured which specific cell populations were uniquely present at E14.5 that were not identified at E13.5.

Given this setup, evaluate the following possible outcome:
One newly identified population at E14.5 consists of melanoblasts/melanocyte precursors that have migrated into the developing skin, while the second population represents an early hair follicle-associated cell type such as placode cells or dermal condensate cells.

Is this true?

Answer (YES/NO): NO